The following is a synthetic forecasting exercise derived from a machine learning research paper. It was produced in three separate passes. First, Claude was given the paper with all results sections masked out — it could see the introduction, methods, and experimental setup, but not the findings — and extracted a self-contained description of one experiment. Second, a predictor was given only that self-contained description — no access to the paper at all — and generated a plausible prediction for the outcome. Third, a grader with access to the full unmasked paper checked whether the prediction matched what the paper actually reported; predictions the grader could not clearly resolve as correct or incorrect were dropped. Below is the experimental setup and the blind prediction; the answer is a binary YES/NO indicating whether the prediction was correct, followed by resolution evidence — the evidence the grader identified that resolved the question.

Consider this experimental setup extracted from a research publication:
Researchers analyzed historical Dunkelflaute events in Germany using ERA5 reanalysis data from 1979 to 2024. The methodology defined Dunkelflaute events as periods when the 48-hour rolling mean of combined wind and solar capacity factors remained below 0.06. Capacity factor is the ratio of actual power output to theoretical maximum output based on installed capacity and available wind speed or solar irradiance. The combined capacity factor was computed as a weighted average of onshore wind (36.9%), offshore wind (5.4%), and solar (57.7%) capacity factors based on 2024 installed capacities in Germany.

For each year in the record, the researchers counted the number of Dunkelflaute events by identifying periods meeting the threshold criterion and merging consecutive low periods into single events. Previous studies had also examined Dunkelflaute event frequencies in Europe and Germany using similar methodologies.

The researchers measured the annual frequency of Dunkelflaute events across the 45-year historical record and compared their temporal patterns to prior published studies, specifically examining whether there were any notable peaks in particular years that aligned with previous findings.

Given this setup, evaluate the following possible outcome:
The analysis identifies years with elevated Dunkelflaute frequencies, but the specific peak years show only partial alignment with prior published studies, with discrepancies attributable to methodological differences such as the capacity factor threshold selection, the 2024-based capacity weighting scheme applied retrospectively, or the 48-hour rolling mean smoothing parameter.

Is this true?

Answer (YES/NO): NO